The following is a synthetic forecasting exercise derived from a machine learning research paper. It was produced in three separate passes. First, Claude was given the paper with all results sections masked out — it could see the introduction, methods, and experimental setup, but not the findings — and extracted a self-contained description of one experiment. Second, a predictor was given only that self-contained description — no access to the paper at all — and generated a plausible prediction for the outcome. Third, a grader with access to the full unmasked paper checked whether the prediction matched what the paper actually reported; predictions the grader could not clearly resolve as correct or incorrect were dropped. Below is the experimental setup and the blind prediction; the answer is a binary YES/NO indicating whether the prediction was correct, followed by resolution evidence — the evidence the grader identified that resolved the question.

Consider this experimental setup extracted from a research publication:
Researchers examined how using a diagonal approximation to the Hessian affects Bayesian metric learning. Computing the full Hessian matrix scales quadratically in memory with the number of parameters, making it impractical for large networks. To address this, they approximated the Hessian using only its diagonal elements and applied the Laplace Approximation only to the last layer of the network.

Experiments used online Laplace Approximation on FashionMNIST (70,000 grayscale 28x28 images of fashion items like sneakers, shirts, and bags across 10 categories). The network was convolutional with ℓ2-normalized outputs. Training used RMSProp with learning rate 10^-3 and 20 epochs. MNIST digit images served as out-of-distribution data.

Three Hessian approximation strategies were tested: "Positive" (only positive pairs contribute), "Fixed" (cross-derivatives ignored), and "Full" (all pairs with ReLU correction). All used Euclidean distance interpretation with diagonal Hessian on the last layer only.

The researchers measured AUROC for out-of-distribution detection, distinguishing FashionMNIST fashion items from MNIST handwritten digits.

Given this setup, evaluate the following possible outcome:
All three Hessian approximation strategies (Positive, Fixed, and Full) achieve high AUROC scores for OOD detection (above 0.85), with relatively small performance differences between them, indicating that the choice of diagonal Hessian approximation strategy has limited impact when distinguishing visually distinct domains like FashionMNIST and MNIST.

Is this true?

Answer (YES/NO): YES